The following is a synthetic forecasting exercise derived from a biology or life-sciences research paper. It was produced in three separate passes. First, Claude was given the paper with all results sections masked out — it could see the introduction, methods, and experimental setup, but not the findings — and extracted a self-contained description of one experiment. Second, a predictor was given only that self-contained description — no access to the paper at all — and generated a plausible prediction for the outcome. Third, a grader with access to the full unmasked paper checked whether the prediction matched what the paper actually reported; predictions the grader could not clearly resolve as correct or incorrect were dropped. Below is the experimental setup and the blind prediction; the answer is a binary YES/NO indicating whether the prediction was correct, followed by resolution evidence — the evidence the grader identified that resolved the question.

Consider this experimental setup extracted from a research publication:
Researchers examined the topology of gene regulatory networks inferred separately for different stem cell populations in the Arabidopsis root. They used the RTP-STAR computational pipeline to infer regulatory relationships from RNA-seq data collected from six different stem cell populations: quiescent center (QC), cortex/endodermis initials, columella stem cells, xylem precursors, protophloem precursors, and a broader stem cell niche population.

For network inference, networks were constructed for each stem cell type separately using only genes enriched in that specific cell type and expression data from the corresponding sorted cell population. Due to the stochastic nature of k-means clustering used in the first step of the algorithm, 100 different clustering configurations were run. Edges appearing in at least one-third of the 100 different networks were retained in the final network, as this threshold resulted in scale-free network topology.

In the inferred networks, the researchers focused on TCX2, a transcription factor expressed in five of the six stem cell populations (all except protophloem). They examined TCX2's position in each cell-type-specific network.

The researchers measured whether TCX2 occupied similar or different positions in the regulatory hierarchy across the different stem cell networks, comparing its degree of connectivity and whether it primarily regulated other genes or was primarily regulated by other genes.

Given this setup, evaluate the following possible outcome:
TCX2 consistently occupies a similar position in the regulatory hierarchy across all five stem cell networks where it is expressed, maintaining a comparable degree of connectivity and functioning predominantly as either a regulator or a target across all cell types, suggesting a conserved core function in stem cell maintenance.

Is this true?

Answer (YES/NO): YES